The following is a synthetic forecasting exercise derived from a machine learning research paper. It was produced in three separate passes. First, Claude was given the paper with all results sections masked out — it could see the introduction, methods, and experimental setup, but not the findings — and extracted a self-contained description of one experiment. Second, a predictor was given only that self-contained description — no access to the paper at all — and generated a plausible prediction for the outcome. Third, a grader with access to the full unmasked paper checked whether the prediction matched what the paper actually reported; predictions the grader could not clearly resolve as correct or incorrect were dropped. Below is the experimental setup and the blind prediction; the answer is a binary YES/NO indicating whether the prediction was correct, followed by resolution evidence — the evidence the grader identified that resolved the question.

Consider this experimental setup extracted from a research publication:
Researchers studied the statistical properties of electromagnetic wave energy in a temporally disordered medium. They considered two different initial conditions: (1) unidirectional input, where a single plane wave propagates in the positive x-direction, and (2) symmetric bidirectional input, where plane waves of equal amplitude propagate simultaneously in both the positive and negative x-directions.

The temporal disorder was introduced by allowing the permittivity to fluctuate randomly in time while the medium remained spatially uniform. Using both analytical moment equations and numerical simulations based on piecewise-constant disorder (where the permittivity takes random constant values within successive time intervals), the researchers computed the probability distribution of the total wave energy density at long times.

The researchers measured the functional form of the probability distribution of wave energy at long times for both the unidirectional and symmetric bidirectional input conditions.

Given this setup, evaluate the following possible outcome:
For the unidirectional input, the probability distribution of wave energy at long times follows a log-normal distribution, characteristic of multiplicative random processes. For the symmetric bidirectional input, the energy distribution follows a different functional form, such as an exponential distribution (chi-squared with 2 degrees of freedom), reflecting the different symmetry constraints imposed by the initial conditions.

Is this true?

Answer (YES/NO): NO